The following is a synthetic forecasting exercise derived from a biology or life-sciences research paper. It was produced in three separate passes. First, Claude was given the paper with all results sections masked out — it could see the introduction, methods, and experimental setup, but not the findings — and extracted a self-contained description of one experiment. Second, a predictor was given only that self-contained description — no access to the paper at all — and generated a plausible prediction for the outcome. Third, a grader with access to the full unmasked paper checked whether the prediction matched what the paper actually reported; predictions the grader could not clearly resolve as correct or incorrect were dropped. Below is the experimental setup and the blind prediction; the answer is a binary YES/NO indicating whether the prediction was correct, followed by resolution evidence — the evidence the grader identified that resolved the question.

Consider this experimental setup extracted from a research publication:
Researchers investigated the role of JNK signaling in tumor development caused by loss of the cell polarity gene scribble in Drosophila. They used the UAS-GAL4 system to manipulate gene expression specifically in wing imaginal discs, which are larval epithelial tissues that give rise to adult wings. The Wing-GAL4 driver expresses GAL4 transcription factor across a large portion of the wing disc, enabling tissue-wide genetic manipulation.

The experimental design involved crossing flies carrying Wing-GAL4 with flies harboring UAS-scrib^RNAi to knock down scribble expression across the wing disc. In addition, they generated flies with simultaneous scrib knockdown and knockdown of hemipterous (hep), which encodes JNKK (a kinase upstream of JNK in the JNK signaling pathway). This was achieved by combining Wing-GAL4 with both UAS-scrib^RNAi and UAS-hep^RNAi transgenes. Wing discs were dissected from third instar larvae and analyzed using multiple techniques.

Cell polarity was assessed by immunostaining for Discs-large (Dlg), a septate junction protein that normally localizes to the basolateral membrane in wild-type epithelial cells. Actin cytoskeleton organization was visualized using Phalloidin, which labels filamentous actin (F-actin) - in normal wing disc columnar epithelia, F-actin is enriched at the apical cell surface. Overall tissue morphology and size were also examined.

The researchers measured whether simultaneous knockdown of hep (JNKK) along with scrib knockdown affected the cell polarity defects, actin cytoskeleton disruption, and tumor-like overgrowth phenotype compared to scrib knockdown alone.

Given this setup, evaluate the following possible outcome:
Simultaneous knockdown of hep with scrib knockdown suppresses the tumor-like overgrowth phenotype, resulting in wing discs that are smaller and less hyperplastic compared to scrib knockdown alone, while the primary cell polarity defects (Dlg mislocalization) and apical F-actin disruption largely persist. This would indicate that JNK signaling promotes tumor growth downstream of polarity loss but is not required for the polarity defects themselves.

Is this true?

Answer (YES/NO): NO